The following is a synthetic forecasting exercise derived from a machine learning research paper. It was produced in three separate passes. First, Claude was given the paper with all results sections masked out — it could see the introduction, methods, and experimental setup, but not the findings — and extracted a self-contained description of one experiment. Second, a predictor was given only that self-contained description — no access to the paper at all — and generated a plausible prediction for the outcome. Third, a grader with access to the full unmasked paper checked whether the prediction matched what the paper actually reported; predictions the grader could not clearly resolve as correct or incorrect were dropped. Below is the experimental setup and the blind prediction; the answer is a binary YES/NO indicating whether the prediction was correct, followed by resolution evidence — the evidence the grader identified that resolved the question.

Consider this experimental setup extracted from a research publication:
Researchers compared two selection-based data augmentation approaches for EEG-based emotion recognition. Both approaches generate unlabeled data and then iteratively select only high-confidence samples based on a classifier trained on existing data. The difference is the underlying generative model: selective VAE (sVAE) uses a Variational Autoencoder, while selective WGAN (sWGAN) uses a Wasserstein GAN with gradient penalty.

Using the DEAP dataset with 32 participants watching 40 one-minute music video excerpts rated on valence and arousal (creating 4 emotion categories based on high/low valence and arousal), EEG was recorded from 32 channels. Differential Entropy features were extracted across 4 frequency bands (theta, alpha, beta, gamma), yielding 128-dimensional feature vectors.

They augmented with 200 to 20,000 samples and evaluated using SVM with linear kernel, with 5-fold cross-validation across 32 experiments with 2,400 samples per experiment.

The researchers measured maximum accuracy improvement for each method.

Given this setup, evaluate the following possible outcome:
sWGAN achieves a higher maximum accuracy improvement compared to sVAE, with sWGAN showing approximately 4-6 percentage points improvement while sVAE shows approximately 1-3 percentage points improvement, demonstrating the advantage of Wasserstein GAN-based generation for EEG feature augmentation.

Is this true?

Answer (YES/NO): YES